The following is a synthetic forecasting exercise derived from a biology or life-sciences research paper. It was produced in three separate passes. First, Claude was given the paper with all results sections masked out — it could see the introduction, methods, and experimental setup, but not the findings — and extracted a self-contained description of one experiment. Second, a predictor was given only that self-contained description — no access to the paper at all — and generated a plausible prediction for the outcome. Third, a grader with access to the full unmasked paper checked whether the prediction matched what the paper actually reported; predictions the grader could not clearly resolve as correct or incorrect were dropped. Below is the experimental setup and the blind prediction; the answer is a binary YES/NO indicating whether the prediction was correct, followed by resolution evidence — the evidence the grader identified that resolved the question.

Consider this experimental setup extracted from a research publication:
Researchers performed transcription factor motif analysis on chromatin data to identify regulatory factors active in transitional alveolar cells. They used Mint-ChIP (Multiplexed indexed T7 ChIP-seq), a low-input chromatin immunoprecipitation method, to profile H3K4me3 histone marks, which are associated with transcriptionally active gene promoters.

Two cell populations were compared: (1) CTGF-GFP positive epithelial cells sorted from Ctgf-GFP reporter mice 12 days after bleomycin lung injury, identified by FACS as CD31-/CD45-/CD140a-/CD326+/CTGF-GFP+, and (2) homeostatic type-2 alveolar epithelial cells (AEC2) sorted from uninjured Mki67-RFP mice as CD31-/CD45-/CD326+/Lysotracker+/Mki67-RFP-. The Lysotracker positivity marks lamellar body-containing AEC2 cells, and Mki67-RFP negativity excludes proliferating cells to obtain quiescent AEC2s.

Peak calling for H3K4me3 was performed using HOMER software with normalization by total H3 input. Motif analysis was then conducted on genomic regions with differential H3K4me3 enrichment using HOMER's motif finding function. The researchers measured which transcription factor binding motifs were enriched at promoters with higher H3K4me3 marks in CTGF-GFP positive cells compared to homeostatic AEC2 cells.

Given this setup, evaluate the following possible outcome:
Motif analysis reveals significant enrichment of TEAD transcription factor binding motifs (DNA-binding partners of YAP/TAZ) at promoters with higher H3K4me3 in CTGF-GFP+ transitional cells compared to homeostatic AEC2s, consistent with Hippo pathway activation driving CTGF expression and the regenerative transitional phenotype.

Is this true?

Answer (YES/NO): NO